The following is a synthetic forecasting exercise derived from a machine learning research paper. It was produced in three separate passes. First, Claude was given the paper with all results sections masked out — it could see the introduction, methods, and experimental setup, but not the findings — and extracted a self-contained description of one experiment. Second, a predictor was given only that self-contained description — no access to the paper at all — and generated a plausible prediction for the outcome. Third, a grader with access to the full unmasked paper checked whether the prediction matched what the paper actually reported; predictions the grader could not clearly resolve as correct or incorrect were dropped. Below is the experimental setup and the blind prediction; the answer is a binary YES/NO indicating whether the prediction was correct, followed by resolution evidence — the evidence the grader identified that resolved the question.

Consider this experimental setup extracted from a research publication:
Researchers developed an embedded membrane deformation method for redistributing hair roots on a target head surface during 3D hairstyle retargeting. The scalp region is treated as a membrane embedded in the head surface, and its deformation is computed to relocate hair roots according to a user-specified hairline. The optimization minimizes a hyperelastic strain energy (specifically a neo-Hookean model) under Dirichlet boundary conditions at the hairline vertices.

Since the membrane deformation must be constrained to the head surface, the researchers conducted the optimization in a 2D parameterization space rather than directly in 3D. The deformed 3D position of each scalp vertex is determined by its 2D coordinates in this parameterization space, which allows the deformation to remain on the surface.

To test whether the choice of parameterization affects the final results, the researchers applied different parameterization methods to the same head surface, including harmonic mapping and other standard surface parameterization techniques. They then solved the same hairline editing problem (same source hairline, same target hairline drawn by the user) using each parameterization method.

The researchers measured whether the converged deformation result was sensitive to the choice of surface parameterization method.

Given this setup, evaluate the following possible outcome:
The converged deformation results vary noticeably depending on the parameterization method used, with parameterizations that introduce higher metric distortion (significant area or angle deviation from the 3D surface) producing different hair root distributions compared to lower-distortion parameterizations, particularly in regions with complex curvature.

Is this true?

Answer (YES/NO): NO